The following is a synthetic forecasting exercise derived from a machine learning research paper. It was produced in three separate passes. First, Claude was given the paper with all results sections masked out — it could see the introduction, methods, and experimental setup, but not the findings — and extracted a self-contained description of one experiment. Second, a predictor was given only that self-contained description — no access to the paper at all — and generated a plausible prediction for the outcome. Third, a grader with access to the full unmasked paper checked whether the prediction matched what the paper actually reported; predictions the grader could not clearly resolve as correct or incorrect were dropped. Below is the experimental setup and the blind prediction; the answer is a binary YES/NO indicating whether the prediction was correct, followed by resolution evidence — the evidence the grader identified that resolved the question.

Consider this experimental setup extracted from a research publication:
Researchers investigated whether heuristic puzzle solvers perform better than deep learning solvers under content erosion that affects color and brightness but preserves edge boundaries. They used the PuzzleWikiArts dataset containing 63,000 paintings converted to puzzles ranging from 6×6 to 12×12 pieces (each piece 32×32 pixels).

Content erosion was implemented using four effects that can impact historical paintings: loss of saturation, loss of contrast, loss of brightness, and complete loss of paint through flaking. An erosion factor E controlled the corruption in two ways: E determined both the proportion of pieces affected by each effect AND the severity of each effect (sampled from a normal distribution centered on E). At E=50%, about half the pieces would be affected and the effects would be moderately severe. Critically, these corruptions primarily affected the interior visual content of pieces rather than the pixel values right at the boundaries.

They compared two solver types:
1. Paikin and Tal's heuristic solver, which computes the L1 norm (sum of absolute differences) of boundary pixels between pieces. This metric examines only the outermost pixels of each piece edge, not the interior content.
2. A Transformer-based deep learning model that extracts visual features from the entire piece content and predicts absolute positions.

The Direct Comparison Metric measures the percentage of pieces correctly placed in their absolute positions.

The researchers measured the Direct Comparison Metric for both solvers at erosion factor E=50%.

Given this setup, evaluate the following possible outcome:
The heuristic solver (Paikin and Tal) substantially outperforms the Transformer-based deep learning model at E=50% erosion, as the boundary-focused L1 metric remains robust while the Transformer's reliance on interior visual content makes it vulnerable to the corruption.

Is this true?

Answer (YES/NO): NO